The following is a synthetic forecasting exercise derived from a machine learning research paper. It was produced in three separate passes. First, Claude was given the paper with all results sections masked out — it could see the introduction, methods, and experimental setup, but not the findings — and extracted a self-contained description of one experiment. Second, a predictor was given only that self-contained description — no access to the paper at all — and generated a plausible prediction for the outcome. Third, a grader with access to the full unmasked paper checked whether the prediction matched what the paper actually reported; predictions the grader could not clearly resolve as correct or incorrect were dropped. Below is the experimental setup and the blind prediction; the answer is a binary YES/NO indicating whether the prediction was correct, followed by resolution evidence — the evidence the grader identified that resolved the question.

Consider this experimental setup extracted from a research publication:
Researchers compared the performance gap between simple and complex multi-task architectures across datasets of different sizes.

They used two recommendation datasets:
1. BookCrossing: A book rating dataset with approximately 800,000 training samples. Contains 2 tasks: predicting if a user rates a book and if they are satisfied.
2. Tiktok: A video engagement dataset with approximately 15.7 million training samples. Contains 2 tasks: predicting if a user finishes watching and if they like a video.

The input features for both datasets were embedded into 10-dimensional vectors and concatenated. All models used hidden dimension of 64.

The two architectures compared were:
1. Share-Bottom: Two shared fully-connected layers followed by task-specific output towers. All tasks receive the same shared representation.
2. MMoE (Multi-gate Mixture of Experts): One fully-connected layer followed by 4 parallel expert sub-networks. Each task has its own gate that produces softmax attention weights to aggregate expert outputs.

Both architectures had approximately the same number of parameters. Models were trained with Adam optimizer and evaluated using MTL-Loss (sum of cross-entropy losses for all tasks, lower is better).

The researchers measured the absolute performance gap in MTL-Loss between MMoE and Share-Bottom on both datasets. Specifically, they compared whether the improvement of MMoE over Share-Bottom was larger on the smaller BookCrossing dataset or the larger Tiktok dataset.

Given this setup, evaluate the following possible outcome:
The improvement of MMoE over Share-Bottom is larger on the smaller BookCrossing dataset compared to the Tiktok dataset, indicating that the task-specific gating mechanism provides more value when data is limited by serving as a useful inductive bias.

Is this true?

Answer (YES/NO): YES